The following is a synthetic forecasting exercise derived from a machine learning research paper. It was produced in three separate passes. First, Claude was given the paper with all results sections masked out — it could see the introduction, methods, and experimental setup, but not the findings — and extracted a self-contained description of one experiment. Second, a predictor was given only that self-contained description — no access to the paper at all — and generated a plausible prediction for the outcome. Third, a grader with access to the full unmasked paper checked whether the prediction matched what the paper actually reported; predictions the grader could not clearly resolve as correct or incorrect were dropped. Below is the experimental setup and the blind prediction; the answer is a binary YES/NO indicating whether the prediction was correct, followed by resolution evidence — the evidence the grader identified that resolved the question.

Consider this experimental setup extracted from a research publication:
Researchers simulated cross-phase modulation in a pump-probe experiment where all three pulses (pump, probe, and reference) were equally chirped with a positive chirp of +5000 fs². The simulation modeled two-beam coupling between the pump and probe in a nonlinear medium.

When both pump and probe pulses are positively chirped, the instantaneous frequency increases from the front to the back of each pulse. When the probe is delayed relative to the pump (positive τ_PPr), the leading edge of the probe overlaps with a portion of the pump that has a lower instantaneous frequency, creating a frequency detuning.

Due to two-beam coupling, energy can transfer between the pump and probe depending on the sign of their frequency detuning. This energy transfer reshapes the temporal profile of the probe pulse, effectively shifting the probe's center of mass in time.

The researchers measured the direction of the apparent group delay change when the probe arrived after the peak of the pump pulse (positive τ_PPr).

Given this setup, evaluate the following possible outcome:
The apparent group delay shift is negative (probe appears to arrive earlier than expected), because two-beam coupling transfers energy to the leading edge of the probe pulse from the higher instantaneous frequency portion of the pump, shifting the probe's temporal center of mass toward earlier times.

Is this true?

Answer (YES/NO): YES